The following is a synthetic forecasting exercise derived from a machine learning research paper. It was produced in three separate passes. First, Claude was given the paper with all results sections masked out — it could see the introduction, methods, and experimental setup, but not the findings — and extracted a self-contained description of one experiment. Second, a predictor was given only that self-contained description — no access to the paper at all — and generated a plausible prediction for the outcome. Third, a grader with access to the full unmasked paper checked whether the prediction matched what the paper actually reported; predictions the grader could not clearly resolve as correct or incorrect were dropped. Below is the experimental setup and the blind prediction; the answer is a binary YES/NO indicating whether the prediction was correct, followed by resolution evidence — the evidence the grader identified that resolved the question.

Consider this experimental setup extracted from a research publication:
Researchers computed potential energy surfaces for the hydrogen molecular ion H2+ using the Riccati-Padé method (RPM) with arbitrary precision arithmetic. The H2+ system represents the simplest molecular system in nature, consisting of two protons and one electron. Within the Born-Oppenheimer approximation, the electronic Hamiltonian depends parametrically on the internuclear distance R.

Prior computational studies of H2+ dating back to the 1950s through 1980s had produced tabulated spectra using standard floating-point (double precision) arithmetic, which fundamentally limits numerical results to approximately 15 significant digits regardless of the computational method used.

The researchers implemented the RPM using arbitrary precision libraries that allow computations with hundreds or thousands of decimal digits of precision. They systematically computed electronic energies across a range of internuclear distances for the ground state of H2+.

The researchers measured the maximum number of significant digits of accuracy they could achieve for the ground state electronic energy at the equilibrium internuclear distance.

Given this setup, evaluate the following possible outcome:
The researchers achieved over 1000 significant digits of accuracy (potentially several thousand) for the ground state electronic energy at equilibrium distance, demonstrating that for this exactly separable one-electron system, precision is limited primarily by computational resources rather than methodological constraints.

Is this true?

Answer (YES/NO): NO